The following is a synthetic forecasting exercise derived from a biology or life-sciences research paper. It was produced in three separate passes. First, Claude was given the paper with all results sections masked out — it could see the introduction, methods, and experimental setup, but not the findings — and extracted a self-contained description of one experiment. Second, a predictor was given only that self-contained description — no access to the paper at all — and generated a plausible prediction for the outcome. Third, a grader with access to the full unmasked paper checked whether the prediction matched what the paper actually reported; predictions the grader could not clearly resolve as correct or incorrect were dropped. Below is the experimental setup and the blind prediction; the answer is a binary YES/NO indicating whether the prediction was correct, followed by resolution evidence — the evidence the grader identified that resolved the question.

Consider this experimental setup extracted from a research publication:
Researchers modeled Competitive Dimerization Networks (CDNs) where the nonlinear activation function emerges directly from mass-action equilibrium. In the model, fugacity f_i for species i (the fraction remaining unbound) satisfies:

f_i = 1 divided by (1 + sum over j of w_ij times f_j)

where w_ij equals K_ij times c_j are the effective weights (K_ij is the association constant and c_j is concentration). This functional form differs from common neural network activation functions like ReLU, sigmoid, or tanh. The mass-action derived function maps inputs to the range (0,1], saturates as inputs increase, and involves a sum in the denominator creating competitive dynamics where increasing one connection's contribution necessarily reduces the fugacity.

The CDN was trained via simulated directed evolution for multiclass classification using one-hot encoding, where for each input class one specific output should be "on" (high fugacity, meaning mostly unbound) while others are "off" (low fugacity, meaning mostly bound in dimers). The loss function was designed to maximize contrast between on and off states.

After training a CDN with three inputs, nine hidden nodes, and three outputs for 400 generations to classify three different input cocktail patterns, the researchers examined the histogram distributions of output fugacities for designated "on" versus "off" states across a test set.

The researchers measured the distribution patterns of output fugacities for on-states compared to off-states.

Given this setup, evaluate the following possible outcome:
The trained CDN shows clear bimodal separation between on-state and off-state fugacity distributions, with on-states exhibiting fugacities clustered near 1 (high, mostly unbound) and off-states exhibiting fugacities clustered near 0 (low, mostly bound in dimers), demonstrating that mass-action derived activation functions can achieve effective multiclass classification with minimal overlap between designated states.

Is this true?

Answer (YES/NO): YES